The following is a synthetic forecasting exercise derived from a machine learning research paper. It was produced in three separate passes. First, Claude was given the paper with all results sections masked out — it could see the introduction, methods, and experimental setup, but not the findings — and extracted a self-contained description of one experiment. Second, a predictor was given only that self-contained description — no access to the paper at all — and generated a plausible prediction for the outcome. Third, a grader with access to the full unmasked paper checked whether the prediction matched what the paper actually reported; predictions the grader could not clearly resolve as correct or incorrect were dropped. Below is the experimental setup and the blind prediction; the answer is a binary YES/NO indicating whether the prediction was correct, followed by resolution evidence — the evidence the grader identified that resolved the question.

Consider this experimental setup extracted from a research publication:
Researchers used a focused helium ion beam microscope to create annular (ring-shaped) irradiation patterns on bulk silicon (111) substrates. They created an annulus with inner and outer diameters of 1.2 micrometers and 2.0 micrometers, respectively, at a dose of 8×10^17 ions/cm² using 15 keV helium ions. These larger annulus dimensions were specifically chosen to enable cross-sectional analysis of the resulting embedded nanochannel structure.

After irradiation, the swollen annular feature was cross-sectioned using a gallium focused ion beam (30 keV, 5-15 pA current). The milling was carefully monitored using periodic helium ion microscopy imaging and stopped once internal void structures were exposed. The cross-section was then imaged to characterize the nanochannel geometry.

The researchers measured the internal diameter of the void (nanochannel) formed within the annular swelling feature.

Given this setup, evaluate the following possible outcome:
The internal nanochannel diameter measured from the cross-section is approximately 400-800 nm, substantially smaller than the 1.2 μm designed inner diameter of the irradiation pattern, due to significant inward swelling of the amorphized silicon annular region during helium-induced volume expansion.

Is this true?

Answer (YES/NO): NO